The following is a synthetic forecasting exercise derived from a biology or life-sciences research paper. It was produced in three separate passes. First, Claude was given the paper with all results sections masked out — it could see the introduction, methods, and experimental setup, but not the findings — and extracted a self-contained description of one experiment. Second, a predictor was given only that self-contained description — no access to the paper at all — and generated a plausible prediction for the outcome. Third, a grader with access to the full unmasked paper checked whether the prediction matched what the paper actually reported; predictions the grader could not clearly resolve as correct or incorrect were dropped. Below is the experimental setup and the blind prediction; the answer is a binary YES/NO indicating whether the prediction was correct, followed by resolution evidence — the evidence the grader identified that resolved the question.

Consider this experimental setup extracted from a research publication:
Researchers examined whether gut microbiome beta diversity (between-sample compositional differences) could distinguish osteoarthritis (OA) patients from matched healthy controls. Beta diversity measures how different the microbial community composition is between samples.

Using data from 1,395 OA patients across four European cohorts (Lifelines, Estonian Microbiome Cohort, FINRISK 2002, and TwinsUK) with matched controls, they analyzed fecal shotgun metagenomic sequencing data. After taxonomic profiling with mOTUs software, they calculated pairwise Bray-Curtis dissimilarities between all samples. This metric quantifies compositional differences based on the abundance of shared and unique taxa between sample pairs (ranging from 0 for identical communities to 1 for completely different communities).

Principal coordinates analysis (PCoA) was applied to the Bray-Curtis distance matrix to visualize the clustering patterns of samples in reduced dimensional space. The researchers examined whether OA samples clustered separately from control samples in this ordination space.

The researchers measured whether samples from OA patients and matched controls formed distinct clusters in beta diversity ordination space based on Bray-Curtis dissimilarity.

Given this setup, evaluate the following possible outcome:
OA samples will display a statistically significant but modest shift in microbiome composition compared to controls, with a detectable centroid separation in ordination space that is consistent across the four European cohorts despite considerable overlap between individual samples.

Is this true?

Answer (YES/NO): NO